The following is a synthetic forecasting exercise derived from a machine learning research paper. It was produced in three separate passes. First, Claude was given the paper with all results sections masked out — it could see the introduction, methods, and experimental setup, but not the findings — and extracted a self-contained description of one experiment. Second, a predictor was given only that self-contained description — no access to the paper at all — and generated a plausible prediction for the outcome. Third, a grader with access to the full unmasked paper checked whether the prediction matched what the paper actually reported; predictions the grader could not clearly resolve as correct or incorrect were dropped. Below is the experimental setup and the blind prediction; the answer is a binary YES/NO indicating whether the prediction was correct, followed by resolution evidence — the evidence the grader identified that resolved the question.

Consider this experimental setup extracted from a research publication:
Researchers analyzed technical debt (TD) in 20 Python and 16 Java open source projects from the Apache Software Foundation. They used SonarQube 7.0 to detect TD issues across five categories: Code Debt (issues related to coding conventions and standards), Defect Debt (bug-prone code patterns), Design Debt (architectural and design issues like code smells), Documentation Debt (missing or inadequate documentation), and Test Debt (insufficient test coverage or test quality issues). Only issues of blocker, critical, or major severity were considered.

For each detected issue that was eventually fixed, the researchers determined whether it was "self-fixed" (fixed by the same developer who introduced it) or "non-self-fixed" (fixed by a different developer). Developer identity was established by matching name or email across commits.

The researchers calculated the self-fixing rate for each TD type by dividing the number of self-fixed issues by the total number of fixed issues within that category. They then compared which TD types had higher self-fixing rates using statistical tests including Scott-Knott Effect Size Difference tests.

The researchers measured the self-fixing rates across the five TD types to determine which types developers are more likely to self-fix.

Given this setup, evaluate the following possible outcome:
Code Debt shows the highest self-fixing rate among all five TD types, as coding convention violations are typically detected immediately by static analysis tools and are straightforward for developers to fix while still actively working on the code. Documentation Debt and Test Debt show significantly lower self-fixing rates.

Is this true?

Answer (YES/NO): NO